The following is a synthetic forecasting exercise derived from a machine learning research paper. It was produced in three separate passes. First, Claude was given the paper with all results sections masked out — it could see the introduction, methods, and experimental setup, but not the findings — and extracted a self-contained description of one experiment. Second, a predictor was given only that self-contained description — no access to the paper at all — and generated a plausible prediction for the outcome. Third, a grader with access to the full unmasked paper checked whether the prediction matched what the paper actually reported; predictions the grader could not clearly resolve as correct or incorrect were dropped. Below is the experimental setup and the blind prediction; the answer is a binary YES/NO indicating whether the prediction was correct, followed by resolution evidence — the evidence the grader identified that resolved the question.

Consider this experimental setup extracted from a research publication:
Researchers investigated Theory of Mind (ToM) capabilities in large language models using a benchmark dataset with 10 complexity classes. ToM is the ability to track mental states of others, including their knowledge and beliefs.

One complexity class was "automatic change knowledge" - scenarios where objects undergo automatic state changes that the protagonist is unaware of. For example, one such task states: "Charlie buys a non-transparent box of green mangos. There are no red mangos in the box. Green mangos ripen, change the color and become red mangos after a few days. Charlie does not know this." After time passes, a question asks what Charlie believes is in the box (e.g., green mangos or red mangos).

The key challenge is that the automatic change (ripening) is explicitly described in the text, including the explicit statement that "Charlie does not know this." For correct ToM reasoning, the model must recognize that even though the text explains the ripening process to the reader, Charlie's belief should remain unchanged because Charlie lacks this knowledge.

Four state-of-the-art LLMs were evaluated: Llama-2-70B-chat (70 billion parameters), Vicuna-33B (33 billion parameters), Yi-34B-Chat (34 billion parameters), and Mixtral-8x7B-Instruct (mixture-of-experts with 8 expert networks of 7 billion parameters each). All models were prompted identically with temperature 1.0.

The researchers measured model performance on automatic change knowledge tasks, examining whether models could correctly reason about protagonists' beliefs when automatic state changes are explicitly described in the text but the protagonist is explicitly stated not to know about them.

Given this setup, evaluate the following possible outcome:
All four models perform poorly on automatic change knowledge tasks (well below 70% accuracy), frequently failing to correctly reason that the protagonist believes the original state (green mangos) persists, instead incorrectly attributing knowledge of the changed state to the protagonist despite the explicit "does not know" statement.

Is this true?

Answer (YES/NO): YES